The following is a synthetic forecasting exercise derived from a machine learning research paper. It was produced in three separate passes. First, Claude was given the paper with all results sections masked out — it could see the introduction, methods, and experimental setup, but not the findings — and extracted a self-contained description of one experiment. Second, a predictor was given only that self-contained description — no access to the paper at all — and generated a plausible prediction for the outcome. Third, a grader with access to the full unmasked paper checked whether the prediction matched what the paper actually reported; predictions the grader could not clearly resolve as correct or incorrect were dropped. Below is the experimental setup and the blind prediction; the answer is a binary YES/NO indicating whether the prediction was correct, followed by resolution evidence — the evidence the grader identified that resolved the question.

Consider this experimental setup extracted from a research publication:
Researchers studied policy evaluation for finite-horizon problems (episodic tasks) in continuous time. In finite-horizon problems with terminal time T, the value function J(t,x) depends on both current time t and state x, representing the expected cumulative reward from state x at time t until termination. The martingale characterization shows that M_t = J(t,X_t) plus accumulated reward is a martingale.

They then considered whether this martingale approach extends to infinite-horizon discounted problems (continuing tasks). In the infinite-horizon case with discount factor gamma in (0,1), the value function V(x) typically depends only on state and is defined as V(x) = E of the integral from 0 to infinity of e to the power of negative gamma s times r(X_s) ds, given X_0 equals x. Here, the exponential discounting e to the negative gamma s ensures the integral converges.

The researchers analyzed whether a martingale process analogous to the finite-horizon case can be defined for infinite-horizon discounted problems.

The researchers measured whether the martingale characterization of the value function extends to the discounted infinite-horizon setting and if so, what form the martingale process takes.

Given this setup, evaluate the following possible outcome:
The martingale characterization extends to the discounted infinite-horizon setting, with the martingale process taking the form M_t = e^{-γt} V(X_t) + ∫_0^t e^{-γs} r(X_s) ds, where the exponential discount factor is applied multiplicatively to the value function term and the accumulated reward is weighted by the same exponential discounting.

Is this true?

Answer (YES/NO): YES